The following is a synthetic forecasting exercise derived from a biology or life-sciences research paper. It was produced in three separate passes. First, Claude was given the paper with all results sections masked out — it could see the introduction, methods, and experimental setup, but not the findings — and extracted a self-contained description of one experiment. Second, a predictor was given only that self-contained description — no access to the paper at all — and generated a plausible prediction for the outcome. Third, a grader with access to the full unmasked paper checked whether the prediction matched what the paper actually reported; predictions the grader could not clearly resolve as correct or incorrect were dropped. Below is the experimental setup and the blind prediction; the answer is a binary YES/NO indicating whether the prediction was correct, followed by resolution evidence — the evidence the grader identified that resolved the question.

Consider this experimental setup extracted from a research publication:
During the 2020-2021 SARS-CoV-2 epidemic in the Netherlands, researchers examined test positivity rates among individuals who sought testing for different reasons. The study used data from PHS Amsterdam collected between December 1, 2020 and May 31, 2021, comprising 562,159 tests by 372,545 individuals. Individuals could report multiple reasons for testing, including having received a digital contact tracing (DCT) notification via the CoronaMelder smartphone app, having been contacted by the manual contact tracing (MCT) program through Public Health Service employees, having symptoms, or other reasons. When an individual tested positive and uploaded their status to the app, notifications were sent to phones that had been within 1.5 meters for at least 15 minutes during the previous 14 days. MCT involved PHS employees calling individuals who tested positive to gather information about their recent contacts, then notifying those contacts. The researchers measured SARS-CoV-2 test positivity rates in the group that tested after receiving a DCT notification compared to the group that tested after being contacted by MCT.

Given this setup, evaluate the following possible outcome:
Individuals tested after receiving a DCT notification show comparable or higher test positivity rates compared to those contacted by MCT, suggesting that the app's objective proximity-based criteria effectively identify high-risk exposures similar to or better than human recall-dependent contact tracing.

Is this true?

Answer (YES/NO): NO